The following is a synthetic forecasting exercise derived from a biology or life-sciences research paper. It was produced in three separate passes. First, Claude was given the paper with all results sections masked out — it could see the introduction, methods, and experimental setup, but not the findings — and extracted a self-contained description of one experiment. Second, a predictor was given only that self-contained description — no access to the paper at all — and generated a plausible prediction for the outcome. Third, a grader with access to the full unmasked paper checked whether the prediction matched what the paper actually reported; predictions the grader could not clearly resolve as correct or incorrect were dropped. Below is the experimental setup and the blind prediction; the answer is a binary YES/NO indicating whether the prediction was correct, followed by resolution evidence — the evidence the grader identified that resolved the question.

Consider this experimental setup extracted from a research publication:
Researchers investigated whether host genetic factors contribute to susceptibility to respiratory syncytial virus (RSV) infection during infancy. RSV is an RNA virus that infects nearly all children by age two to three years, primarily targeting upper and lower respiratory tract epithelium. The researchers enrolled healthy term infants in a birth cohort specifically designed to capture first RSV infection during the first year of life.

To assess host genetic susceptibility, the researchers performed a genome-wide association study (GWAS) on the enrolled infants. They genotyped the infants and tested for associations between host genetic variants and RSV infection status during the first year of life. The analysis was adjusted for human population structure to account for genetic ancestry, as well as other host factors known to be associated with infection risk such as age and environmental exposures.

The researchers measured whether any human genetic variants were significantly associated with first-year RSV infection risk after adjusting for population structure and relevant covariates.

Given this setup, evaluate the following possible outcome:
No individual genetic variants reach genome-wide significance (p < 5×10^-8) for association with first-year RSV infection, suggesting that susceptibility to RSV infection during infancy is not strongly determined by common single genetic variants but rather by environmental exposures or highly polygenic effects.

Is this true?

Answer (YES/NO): NO